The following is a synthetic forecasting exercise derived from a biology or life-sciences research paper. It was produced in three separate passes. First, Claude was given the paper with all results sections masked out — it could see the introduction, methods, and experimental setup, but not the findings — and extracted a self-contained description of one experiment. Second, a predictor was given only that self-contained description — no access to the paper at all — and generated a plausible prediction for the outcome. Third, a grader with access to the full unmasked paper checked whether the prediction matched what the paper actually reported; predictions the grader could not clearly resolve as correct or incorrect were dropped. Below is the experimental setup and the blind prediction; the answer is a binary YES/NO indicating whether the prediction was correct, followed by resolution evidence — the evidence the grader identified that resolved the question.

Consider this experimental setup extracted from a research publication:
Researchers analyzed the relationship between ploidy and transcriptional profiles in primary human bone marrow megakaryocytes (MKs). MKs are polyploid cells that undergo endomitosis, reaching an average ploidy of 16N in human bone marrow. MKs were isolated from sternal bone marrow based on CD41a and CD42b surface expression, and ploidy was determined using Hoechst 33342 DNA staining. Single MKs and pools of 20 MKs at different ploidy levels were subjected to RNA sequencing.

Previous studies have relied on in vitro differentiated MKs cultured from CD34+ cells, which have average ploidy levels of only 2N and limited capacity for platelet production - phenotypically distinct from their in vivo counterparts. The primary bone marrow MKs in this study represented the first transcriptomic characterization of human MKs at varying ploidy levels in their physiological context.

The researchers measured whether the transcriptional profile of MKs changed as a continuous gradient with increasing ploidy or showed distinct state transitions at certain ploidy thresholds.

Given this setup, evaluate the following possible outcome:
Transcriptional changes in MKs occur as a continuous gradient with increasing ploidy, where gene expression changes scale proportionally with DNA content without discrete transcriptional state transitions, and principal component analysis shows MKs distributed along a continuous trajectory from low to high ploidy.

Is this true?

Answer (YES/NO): NO